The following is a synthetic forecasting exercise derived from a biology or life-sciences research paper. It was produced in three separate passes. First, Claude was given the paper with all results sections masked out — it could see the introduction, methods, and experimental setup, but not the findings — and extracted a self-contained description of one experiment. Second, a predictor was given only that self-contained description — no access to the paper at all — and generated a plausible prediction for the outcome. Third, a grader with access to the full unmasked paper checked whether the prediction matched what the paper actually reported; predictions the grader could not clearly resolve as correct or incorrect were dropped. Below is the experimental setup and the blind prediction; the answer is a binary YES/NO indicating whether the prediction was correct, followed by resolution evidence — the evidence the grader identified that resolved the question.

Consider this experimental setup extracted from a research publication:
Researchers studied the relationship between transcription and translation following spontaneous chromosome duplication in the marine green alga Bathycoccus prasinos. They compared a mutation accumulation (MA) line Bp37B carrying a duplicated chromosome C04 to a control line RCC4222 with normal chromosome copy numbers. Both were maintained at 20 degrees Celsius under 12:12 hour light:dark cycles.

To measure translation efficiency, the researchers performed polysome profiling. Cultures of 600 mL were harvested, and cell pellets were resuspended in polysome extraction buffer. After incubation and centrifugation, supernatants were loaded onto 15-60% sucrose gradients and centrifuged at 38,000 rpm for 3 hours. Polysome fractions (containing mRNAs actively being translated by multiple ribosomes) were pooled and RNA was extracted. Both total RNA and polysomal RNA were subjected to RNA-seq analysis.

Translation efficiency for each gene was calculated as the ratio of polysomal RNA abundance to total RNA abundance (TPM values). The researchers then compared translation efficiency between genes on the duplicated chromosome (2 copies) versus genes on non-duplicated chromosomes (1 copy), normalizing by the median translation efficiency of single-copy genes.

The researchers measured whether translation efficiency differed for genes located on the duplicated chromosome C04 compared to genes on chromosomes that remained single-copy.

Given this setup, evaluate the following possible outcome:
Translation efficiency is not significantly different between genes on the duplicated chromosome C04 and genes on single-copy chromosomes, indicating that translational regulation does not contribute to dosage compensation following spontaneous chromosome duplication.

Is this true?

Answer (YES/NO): NO